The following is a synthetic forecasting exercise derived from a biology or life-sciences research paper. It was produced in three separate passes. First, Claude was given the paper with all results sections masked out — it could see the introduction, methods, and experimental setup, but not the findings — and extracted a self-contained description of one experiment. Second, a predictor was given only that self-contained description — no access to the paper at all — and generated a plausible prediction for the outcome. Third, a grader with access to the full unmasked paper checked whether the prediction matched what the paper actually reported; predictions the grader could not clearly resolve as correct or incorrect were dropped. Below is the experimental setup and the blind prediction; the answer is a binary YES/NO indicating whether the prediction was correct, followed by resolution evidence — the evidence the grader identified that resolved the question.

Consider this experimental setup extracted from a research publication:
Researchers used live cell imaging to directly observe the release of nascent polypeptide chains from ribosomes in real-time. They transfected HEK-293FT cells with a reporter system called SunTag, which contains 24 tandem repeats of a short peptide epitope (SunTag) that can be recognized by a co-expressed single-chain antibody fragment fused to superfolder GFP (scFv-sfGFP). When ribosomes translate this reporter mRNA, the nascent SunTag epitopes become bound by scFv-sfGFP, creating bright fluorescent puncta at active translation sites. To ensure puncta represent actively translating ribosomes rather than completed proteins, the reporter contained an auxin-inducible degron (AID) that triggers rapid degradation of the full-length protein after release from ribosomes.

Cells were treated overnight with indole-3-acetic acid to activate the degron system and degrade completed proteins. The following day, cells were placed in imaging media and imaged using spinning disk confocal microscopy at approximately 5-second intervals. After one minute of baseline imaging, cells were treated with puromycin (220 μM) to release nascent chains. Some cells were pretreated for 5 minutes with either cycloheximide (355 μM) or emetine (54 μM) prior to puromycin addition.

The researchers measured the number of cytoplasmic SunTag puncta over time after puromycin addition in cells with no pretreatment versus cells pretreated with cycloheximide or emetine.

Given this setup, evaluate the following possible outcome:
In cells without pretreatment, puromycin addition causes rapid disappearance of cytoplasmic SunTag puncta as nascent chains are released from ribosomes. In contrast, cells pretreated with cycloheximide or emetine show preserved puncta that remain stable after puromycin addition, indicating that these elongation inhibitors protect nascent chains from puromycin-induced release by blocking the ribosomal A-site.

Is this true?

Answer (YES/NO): NO